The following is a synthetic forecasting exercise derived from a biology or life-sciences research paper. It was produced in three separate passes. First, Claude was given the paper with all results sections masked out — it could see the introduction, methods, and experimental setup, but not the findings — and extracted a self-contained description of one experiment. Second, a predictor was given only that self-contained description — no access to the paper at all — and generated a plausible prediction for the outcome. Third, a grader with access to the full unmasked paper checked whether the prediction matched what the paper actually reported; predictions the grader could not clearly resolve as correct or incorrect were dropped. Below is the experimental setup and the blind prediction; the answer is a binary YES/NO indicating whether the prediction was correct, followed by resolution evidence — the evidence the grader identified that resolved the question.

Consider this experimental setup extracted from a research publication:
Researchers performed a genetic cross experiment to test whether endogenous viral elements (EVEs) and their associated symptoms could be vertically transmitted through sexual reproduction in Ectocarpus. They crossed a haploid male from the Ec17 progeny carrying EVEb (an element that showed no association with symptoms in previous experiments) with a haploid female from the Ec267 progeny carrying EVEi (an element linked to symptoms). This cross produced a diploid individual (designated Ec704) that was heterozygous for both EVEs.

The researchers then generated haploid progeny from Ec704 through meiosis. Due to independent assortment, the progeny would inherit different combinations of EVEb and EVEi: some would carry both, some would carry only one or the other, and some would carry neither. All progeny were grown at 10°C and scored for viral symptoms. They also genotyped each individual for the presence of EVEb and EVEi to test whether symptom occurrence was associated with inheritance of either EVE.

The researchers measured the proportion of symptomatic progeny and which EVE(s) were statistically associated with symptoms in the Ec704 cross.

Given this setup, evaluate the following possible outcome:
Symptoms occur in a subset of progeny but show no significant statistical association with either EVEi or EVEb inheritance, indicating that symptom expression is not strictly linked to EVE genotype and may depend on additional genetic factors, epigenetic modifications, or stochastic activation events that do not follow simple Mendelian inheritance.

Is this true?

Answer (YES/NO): NO